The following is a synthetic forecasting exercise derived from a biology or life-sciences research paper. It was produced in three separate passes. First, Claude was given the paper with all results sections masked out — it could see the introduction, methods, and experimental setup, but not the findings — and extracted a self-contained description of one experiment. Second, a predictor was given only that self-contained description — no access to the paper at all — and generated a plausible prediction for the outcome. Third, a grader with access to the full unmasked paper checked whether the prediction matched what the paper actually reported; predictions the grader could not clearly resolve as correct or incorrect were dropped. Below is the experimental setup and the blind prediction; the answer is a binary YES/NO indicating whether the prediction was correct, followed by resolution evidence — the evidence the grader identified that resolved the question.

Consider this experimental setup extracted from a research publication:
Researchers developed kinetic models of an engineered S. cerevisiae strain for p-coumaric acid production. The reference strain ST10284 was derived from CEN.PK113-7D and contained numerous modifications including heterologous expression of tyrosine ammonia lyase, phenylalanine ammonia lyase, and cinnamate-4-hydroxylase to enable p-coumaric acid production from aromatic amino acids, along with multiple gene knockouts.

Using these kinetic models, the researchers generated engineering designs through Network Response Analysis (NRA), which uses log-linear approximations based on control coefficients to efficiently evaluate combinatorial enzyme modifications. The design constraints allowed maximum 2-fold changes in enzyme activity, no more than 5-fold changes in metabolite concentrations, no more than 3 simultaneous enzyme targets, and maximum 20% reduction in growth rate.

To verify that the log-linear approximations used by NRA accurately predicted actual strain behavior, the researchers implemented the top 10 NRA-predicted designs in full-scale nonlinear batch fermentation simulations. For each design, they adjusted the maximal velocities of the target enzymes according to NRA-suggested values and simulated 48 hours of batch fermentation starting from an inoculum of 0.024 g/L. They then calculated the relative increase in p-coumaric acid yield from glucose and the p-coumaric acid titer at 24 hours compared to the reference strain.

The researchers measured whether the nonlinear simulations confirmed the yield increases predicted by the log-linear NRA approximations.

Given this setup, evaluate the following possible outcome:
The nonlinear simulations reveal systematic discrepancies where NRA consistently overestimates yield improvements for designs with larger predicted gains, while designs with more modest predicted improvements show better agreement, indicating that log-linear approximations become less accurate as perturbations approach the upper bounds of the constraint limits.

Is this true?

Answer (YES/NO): NO